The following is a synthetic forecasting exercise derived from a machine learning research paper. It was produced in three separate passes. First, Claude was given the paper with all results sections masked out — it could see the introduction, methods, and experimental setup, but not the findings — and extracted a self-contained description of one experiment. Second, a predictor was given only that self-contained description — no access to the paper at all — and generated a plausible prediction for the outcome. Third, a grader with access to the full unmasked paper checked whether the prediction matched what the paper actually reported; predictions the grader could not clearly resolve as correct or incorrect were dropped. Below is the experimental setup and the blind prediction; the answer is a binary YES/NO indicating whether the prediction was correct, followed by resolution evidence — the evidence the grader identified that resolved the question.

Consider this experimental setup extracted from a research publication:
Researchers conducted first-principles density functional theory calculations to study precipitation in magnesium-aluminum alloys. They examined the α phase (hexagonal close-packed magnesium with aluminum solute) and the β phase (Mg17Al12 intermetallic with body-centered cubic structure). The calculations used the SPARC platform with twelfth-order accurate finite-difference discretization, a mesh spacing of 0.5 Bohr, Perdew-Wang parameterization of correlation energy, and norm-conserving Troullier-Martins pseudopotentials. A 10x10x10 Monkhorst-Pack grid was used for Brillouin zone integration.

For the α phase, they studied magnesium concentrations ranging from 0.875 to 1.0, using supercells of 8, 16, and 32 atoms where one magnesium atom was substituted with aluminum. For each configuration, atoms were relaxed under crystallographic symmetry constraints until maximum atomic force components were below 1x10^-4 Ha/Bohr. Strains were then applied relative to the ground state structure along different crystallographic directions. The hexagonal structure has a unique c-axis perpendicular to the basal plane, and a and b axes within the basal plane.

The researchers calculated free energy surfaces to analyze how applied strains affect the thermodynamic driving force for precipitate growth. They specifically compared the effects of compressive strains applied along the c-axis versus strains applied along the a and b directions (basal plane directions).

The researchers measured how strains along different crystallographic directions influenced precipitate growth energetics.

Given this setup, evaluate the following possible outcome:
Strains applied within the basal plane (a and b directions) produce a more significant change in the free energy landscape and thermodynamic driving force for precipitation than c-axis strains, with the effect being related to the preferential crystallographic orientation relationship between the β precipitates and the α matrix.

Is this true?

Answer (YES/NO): NO